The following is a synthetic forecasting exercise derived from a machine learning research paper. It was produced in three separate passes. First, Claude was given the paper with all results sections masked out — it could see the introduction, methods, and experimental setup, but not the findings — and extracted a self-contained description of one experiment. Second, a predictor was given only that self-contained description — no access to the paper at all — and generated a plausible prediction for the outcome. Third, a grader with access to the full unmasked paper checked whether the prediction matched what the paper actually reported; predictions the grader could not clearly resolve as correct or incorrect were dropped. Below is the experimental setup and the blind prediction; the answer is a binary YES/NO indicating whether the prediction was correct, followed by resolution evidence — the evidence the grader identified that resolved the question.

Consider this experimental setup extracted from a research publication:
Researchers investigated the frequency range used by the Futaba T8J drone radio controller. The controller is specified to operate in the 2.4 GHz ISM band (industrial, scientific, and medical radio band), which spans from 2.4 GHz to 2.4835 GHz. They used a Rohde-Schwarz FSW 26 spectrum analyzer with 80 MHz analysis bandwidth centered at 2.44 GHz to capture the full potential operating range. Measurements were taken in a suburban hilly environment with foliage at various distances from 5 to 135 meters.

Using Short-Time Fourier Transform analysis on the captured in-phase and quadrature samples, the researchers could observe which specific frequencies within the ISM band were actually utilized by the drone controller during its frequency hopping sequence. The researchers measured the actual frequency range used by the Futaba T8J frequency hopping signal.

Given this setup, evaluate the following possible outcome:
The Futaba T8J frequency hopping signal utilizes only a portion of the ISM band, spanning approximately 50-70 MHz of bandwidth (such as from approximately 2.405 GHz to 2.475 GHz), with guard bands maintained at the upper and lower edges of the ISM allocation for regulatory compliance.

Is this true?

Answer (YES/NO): NO